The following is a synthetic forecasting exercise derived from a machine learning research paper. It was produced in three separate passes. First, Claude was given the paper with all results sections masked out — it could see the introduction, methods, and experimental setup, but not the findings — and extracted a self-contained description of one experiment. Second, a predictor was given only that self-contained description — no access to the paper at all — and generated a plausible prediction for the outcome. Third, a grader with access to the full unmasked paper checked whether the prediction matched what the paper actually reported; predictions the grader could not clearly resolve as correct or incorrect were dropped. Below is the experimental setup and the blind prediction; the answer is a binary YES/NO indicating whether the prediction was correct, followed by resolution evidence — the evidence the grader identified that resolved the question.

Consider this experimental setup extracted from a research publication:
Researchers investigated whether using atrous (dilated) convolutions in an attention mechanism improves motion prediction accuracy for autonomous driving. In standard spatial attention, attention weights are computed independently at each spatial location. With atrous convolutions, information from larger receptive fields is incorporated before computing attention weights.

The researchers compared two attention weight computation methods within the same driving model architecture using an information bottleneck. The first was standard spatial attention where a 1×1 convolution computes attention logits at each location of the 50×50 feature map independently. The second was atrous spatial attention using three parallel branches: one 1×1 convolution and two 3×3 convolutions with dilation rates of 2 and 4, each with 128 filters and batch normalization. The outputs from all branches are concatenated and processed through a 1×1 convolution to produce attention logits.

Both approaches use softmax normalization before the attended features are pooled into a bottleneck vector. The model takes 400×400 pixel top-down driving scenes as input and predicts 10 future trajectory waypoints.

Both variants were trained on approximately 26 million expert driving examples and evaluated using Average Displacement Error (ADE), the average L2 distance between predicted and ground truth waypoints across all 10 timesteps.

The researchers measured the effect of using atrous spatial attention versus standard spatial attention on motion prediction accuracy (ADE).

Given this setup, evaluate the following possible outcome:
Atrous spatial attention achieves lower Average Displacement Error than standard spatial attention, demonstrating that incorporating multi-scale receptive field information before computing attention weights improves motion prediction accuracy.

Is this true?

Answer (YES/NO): YES